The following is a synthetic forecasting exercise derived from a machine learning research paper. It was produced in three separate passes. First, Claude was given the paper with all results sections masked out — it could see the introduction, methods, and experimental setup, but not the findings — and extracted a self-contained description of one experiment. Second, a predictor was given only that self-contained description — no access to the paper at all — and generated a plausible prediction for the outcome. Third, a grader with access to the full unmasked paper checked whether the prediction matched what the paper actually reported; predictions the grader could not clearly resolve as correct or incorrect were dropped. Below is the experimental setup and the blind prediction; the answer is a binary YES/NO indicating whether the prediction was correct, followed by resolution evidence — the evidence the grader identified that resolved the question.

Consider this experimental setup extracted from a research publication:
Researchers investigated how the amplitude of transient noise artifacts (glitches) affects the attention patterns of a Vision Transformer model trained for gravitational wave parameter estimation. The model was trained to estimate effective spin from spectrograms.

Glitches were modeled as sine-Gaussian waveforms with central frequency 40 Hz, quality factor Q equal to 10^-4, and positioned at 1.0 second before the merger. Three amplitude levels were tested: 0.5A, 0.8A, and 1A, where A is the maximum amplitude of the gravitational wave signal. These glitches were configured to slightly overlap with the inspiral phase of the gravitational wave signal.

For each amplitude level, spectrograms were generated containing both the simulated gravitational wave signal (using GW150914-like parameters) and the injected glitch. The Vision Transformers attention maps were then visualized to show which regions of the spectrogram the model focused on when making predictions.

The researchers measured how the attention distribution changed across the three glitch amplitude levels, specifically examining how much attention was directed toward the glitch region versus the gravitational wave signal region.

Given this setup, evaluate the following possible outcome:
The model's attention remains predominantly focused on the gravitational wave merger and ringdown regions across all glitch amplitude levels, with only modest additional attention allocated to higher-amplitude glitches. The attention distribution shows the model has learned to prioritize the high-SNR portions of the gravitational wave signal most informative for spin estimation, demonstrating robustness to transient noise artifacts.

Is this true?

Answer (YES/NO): NO